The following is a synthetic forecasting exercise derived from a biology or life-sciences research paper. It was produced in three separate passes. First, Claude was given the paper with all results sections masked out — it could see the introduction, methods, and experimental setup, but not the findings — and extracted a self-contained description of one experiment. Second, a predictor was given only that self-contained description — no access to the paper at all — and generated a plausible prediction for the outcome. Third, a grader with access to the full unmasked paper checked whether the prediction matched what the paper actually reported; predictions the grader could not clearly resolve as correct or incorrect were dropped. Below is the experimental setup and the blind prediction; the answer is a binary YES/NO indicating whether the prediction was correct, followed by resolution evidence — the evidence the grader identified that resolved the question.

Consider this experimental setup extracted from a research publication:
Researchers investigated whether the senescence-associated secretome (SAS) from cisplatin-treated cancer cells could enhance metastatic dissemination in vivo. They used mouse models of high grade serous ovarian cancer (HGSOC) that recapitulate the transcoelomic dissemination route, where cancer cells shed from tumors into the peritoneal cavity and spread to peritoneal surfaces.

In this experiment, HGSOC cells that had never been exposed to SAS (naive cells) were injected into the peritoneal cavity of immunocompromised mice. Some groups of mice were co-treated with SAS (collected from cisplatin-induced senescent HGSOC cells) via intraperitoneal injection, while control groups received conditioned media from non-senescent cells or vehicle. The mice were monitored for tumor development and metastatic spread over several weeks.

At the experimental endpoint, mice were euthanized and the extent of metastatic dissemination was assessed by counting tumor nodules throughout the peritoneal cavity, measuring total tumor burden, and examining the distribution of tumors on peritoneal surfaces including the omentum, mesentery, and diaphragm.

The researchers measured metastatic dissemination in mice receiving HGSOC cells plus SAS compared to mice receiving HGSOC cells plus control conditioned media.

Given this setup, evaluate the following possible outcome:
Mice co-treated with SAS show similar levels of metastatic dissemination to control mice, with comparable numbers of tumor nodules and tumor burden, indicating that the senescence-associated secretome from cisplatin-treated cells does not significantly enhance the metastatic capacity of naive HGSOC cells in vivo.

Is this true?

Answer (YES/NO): NO